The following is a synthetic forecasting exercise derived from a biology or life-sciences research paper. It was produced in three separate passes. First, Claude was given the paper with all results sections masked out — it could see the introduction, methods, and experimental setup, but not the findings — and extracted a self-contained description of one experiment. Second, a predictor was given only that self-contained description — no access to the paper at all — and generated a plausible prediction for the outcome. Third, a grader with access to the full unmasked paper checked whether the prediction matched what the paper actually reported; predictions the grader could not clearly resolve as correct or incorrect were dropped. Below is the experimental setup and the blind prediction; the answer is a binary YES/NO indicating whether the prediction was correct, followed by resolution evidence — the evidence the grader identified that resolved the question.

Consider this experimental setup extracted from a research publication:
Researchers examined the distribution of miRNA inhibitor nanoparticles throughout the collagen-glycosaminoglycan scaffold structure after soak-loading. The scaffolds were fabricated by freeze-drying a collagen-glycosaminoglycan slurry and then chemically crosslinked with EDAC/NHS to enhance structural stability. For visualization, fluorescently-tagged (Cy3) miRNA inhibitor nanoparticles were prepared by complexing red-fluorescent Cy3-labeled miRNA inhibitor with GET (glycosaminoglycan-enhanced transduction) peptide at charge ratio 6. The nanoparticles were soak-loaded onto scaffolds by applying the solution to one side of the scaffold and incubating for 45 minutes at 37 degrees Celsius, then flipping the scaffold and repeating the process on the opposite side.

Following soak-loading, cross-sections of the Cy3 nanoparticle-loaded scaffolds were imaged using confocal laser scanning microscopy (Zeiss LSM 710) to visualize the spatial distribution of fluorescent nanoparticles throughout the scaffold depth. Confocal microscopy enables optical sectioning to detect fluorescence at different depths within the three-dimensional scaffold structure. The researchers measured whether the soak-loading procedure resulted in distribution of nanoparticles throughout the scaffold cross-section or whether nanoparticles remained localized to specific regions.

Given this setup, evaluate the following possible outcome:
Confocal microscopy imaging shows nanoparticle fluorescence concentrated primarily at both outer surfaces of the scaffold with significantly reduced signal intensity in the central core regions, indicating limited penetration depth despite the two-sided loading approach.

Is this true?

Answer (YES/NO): NO